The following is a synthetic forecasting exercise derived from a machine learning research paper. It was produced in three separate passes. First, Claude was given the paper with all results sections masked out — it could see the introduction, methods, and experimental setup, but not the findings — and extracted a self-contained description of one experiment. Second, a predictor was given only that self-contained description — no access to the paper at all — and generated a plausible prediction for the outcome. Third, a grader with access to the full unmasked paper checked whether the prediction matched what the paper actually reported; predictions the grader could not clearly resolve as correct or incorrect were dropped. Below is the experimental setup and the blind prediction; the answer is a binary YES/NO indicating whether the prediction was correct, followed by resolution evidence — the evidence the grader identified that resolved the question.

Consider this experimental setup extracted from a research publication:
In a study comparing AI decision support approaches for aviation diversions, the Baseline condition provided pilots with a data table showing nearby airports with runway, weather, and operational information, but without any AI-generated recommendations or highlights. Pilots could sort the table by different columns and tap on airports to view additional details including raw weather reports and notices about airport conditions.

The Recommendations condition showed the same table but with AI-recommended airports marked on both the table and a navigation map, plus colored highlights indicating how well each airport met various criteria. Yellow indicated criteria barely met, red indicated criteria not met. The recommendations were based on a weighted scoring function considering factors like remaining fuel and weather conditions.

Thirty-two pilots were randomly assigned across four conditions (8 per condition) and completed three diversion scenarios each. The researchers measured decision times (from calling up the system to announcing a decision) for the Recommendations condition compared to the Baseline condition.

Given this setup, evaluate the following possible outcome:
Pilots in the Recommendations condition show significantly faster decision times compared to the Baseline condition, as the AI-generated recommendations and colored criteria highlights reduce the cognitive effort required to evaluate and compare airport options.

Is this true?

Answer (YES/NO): NO